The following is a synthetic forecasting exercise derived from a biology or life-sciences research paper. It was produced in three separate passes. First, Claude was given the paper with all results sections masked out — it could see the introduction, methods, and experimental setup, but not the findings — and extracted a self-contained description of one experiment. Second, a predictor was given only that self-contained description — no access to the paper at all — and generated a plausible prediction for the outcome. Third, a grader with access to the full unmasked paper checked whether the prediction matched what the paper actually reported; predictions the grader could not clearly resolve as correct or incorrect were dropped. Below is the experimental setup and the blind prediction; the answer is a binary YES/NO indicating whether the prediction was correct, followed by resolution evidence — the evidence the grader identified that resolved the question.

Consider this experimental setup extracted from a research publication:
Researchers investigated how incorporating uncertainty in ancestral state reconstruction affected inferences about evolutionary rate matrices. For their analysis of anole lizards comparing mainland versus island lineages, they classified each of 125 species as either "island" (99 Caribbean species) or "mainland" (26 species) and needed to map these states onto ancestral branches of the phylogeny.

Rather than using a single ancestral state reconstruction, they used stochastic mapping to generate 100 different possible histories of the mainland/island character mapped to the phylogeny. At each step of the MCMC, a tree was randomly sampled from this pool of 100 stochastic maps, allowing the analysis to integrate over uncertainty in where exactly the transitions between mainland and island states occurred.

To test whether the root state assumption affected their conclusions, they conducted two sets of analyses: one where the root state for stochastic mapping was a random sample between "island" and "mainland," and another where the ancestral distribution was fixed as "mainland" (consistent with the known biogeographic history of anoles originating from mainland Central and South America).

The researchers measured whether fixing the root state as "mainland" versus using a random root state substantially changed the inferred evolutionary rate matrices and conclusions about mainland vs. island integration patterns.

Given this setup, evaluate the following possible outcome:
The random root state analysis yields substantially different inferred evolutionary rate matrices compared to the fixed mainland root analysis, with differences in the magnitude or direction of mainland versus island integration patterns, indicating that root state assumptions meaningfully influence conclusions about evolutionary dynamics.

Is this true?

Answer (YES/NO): NO